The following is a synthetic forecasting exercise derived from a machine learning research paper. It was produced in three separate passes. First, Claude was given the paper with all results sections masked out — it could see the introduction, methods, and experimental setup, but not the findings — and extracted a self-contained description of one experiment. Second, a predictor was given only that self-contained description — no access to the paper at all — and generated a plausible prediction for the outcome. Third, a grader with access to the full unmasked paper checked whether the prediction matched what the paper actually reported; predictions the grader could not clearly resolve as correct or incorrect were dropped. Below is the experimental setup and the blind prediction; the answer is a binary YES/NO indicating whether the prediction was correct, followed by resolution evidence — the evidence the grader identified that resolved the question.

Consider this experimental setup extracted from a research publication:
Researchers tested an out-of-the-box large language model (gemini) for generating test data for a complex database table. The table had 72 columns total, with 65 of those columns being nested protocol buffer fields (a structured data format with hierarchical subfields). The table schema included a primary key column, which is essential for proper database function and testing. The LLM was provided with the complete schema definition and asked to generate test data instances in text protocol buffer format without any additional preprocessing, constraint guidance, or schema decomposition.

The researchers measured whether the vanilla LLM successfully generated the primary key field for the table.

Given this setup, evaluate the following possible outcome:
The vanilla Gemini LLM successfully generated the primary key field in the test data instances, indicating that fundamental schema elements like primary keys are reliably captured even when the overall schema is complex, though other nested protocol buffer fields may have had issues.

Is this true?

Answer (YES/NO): NO